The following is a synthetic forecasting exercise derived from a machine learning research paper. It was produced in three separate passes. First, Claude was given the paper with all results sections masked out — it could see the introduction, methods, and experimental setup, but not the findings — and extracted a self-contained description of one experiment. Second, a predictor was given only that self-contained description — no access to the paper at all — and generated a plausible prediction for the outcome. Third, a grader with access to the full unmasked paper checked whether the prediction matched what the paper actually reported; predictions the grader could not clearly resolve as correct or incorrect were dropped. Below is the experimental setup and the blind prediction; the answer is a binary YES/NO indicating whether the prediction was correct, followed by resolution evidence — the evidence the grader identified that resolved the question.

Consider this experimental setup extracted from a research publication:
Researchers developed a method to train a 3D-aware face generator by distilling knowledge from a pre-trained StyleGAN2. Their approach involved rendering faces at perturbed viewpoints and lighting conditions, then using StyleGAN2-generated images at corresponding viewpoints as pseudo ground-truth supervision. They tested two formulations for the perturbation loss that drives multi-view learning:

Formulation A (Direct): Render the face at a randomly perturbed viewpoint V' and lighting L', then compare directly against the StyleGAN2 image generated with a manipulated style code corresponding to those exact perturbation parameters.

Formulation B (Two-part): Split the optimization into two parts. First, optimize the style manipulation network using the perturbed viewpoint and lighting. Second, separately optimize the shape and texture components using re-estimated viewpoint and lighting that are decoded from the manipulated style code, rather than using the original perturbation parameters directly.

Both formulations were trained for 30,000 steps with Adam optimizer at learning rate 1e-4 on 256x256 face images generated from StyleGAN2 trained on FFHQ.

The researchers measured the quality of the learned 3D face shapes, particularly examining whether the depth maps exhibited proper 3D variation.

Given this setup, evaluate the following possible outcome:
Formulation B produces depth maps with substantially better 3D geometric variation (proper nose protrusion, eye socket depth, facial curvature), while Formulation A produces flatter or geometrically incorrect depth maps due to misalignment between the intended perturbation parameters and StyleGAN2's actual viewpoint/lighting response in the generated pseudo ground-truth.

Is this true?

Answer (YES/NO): YES